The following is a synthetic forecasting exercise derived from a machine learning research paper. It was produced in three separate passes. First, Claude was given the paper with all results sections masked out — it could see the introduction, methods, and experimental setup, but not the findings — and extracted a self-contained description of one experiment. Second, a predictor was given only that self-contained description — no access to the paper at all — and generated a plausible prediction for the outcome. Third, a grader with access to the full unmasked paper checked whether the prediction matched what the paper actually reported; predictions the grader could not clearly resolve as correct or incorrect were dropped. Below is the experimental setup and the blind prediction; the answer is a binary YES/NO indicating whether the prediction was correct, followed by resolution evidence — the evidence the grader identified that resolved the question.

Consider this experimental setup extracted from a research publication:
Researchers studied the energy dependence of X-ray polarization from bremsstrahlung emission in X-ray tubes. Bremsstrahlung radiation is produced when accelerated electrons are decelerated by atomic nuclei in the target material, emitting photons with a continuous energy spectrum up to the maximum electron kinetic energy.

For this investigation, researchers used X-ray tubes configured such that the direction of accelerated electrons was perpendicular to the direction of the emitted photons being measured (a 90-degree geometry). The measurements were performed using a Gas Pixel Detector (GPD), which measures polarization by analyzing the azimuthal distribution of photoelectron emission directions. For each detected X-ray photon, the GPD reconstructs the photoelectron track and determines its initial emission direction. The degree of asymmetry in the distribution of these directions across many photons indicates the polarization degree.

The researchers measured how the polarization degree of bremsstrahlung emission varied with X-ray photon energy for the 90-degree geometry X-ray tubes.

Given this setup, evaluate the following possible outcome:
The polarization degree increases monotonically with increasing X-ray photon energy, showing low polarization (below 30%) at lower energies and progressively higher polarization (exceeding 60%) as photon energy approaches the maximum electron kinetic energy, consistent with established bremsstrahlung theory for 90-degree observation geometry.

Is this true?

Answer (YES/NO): NO